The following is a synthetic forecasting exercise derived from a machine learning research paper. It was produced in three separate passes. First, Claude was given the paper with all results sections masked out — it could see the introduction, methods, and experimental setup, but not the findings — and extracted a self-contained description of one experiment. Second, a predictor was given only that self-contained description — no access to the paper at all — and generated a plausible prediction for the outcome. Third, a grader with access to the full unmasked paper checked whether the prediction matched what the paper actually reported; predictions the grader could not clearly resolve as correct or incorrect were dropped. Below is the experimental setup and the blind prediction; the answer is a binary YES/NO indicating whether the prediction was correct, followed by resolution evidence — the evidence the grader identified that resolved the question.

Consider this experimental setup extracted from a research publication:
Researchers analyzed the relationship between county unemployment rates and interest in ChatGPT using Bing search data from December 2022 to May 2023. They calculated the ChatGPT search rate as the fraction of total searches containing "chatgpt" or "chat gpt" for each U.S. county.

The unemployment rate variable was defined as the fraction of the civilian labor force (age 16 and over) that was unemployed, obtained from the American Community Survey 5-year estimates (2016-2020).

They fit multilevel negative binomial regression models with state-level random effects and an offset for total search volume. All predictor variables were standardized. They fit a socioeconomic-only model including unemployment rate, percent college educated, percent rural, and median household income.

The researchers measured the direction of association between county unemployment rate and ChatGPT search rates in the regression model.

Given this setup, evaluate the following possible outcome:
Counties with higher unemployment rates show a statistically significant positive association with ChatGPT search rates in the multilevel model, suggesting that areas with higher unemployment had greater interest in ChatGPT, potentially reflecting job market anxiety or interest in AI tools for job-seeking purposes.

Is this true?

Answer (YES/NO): NO